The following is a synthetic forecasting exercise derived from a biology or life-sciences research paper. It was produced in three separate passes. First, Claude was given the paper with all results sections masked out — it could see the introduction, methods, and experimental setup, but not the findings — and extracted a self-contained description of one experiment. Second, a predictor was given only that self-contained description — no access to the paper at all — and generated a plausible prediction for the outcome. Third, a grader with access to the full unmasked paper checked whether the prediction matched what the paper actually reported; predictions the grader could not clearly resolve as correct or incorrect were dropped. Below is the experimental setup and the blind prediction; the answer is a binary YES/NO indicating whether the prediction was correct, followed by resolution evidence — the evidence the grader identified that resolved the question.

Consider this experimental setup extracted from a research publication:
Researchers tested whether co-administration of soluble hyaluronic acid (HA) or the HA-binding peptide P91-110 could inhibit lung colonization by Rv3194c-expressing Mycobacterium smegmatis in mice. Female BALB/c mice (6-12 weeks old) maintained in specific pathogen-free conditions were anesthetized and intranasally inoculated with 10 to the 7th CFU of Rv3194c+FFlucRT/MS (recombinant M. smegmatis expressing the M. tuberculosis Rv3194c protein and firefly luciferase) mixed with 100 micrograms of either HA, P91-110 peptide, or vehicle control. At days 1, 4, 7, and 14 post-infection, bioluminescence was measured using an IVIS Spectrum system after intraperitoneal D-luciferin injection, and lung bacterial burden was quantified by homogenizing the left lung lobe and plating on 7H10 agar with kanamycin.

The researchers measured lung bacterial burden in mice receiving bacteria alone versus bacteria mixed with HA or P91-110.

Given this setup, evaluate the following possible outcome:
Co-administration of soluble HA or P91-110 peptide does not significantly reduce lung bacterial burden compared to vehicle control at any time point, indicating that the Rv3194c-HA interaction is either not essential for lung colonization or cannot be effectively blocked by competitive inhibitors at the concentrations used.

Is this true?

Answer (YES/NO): NO